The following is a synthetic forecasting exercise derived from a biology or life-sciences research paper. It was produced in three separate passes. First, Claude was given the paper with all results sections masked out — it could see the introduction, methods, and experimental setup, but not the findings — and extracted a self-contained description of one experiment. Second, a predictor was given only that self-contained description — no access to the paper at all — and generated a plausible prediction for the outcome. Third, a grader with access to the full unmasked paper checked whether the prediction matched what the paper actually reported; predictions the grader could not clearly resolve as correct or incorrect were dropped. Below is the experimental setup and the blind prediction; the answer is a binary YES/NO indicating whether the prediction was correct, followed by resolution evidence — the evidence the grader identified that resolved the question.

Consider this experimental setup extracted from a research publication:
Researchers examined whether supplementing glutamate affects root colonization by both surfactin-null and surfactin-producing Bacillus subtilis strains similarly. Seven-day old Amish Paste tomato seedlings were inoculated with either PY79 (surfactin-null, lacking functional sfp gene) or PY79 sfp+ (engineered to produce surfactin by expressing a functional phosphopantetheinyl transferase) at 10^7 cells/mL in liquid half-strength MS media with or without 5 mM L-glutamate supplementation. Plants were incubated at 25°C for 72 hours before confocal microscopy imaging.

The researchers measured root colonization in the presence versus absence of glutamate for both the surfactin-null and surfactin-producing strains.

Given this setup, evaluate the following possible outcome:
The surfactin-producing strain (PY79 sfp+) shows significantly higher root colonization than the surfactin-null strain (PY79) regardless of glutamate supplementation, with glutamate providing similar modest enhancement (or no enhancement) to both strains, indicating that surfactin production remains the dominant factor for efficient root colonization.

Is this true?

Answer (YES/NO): NO